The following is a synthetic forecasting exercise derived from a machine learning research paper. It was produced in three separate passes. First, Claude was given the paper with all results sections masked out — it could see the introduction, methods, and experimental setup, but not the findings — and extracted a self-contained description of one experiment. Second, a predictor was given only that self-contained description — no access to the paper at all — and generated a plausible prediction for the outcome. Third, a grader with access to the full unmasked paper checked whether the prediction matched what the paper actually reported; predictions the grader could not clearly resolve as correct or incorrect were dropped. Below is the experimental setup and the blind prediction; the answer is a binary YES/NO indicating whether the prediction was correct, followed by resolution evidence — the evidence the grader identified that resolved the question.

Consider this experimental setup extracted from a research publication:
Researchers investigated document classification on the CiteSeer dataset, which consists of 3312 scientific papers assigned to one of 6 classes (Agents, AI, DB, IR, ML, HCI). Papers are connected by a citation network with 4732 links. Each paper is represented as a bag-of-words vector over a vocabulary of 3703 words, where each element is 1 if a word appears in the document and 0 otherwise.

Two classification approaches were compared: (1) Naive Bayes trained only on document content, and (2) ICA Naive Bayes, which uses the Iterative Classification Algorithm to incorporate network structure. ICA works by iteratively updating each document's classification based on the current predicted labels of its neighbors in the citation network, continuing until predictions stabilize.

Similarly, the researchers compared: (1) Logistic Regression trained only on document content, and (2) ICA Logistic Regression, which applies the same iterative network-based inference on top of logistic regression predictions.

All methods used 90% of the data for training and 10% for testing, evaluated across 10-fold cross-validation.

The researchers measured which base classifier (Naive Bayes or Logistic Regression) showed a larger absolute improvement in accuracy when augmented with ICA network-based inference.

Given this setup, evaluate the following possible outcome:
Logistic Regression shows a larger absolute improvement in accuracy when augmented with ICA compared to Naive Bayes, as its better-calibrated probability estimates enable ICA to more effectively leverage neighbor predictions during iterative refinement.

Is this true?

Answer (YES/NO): YES